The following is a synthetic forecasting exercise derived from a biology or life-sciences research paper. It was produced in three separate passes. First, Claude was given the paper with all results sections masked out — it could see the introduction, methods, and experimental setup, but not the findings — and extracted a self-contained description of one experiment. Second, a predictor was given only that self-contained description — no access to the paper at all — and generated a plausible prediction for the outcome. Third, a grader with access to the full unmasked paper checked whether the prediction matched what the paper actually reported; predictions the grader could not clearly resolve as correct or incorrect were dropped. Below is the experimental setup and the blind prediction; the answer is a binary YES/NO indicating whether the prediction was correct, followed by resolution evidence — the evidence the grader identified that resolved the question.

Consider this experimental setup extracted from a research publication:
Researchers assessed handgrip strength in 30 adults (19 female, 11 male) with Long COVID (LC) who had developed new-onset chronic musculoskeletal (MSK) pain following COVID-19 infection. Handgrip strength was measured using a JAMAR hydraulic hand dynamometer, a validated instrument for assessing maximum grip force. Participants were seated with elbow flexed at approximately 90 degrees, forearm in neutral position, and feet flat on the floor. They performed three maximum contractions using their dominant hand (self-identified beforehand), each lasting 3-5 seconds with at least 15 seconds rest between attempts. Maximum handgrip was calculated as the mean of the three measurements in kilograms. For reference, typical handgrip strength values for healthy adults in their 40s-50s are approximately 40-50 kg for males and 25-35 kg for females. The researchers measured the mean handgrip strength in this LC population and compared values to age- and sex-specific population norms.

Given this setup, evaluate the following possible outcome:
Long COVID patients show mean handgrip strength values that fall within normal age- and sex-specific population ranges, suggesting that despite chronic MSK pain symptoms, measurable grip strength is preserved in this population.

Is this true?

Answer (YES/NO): NO